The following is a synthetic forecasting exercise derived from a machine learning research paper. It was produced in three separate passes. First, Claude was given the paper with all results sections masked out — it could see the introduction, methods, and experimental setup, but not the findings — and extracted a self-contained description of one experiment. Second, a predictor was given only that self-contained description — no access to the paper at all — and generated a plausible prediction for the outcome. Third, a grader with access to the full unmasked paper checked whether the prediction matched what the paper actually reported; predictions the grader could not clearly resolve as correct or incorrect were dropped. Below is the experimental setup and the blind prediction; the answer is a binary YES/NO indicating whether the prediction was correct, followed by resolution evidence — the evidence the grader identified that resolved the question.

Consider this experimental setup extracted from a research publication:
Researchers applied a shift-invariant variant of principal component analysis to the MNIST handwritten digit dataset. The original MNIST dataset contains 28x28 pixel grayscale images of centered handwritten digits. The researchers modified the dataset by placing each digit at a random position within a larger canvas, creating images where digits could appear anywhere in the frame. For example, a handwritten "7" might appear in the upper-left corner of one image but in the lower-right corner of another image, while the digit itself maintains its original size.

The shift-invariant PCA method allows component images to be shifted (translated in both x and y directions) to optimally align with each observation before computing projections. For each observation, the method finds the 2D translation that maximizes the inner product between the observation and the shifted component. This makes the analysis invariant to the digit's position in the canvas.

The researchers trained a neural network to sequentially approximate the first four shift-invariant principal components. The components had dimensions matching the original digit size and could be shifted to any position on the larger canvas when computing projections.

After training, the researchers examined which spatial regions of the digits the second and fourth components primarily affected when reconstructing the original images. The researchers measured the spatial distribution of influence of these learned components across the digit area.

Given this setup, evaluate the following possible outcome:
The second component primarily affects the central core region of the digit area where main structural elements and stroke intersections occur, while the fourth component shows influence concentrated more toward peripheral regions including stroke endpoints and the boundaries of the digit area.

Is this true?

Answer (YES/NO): NO